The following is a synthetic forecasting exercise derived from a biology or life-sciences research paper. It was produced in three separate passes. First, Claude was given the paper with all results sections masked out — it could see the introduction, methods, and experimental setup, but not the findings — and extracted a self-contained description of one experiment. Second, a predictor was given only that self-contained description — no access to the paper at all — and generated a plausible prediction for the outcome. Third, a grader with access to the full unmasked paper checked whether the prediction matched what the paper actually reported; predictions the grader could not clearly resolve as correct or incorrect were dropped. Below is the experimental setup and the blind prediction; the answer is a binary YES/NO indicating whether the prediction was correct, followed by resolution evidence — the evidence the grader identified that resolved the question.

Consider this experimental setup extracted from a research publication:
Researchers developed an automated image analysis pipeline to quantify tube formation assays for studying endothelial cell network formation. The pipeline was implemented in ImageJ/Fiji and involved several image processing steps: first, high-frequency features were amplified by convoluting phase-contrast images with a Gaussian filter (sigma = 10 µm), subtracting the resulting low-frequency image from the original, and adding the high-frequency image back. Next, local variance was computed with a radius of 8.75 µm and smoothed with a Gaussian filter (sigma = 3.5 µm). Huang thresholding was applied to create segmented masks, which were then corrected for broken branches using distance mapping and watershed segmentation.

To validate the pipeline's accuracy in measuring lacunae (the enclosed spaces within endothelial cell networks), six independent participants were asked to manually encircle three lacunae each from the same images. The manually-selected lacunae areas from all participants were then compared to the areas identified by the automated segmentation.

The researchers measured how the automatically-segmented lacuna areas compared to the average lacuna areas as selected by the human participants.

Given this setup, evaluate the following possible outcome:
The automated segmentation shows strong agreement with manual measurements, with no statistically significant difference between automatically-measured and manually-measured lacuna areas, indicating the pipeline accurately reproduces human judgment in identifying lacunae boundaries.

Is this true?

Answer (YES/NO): NO